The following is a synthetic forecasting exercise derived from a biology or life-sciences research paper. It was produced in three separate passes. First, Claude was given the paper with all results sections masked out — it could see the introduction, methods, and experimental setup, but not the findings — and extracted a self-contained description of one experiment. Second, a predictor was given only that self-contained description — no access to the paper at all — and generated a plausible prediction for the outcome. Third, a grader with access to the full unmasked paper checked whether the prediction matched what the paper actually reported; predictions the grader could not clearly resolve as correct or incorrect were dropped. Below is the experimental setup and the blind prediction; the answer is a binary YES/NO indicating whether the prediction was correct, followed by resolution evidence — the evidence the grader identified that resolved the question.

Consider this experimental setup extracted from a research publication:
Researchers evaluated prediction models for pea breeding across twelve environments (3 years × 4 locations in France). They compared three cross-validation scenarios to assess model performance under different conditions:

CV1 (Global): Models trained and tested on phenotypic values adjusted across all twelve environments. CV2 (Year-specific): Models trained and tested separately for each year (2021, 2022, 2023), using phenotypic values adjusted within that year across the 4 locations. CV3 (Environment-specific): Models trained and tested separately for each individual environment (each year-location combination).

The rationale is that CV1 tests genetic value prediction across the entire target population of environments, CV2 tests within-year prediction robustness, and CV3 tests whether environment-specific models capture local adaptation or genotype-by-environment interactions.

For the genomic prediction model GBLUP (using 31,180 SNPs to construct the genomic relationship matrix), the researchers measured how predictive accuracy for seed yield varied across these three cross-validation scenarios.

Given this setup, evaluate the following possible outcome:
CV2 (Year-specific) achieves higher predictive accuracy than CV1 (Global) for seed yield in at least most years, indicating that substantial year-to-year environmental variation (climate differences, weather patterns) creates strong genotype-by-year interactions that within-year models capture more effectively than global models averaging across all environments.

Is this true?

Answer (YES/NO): NO